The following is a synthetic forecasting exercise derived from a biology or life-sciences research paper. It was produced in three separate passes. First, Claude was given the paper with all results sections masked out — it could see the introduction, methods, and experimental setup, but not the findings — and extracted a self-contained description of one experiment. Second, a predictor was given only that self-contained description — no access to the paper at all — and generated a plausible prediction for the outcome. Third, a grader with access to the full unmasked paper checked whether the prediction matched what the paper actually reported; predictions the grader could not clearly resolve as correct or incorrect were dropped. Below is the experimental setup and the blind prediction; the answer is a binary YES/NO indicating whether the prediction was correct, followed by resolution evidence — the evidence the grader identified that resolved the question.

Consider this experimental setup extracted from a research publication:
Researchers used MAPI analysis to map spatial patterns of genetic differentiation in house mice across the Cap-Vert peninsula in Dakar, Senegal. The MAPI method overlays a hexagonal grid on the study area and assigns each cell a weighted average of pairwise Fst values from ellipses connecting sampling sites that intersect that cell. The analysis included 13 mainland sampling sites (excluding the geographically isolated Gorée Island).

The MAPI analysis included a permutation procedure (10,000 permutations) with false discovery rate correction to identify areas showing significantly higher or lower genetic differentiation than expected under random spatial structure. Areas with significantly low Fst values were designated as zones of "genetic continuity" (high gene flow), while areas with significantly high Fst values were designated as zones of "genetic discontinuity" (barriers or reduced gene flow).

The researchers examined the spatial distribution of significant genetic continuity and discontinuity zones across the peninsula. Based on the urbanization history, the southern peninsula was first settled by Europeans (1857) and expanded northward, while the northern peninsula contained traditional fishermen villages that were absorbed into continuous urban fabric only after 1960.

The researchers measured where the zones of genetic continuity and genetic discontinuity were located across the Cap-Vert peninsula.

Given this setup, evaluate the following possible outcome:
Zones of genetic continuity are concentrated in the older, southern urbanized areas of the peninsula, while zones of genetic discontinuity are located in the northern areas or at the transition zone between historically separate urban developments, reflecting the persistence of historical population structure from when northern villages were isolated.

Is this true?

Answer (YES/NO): YES